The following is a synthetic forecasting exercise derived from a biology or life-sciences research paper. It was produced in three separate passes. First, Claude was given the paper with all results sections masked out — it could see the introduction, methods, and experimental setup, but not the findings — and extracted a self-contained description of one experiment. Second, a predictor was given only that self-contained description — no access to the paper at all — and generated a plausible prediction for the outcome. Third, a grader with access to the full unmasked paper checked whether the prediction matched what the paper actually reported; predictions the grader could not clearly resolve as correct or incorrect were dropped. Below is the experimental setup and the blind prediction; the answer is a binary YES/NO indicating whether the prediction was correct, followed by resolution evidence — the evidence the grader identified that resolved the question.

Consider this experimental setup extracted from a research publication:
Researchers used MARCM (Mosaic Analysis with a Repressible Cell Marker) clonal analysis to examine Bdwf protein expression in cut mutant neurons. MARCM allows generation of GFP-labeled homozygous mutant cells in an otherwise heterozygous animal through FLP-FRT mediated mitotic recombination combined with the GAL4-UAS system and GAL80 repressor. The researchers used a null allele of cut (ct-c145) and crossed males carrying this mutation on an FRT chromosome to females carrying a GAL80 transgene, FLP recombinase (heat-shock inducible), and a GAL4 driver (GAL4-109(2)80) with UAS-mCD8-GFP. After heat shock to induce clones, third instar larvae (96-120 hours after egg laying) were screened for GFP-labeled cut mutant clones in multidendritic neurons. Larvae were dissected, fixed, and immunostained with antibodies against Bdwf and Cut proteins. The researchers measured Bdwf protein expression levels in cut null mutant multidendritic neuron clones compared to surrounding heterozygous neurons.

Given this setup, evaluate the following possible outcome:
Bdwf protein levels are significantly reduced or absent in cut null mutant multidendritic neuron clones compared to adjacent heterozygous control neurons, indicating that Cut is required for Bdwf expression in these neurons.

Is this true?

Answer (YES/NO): NO